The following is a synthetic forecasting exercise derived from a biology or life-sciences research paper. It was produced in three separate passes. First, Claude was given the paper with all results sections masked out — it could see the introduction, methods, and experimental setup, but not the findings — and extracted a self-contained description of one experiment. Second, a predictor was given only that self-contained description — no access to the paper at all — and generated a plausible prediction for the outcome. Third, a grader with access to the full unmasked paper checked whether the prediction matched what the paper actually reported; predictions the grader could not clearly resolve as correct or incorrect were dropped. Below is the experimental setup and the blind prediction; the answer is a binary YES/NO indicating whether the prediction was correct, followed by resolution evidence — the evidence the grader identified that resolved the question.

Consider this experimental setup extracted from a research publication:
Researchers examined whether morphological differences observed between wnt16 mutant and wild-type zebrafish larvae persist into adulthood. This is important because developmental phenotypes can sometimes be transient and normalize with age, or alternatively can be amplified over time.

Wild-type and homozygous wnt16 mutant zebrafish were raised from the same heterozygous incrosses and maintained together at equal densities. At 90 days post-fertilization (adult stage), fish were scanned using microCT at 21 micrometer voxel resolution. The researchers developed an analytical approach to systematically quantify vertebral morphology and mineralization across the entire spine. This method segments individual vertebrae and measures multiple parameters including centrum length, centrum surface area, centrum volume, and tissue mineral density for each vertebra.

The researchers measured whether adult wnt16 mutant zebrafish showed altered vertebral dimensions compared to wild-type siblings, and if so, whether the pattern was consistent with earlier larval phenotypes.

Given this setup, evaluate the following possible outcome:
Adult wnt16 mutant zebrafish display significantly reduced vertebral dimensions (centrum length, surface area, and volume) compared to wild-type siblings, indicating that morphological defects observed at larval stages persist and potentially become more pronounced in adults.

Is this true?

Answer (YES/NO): YES